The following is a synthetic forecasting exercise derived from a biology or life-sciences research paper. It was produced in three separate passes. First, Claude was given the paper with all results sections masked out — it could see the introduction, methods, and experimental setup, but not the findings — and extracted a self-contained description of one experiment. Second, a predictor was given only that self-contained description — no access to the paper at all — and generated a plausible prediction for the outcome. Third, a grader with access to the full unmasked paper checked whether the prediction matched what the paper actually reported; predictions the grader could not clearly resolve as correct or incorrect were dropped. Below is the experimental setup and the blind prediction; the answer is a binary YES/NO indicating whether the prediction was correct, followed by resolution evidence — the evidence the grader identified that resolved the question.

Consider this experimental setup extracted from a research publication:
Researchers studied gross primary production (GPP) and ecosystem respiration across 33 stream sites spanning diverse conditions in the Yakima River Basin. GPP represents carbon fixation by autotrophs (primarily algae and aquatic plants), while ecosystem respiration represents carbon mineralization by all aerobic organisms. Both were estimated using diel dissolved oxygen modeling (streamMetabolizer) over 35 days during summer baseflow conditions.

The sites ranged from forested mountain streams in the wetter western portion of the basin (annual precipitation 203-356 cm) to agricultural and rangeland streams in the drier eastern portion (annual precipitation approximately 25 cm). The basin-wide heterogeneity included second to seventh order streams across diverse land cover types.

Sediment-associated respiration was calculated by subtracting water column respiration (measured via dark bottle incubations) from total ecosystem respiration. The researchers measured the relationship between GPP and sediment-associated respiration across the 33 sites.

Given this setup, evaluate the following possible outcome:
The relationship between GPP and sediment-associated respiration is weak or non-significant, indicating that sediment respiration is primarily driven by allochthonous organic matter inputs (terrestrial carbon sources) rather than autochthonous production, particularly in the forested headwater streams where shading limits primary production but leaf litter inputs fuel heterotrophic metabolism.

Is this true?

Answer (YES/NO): NO